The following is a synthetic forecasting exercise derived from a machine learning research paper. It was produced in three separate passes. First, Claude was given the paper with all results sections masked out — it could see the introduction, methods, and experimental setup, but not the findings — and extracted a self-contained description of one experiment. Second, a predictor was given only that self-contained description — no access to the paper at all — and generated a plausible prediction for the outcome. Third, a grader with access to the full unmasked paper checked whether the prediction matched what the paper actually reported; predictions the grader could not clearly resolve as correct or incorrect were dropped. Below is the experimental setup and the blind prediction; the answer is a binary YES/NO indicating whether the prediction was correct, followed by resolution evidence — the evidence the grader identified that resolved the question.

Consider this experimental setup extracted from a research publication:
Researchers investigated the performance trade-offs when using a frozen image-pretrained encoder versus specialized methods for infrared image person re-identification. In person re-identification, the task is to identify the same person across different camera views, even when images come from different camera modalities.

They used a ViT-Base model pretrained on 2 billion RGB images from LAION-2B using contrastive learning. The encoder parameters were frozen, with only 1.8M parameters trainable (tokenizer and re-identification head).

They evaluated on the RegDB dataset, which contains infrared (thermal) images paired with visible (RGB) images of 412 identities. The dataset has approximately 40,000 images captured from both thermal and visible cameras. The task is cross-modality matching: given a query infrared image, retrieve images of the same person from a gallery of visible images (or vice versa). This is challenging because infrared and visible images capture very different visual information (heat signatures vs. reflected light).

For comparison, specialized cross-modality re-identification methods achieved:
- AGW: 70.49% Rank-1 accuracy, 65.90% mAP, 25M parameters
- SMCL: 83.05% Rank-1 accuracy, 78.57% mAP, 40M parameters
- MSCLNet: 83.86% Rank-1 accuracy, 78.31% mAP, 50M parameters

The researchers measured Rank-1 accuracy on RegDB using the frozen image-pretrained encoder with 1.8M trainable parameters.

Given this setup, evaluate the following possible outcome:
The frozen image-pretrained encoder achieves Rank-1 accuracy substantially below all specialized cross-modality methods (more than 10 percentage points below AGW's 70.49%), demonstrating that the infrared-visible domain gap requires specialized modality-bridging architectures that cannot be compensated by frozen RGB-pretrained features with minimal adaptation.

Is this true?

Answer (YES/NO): NO